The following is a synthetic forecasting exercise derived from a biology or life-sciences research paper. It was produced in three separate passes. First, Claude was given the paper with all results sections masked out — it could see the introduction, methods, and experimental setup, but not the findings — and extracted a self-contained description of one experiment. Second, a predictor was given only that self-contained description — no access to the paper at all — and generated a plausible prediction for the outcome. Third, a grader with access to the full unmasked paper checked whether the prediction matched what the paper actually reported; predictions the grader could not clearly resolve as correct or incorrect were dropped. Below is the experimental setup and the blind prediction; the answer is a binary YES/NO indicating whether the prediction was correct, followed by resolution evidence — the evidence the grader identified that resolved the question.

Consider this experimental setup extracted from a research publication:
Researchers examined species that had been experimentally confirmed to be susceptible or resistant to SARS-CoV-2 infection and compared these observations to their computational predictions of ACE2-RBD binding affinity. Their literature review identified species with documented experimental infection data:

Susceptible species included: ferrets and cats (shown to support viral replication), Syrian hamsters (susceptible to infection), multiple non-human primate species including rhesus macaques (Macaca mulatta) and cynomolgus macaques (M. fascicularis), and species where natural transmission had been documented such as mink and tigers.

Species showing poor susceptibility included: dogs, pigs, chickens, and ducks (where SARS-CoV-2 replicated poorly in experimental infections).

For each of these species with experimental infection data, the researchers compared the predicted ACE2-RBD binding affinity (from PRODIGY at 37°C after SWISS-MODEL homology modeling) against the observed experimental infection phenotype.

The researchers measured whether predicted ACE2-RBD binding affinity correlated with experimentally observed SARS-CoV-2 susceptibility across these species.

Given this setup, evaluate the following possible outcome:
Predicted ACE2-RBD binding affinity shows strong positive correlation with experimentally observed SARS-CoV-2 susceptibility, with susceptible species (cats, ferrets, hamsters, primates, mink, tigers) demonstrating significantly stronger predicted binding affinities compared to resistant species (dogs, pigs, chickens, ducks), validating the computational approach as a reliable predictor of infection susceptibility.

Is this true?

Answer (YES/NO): NO